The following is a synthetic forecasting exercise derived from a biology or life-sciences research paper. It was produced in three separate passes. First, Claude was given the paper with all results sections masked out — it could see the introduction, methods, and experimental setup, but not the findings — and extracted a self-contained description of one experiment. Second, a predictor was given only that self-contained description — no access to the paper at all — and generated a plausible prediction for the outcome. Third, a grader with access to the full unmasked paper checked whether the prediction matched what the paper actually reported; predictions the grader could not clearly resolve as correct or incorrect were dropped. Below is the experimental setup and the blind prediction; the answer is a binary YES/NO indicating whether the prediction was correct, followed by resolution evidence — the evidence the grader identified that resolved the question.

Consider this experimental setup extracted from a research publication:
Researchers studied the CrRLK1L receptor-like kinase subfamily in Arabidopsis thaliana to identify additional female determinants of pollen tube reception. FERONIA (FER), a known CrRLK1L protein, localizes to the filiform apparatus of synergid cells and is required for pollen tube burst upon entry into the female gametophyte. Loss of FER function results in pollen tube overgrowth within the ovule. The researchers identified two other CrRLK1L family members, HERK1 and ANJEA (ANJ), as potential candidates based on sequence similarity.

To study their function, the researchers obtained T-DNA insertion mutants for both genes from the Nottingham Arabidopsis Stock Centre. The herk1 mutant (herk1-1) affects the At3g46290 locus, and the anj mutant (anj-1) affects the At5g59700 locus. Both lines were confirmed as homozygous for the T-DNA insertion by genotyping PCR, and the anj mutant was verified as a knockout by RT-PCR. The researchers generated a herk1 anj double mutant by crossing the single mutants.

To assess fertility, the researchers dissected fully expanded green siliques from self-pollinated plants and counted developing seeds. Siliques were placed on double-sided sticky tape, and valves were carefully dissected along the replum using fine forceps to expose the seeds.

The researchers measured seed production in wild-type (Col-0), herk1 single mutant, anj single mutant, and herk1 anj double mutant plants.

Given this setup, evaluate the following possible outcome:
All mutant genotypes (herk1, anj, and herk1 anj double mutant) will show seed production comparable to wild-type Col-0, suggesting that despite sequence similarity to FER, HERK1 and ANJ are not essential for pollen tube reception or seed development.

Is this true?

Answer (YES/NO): NO